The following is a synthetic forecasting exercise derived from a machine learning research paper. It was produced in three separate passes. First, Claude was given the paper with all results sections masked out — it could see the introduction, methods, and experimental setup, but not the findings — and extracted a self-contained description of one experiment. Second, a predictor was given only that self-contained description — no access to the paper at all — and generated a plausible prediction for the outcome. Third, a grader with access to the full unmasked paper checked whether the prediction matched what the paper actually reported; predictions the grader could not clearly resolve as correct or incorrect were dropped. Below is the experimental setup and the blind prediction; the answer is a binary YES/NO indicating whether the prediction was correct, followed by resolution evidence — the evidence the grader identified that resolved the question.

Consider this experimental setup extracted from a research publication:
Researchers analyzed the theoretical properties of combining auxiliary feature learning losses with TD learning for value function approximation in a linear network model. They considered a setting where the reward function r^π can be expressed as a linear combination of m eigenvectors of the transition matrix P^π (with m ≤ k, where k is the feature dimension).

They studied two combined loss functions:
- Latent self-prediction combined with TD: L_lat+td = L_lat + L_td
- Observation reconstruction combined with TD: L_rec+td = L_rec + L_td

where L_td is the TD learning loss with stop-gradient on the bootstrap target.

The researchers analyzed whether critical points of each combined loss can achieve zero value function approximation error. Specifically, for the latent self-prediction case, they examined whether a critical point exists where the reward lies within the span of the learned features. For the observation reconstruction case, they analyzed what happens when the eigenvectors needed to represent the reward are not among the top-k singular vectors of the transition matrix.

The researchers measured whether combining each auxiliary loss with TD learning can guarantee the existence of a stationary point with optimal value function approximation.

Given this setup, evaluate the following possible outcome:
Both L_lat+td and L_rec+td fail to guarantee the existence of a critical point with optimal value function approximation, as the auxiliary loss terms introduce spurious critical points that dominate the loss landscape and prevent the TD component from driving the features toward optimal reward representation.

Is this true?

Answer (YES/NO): NO